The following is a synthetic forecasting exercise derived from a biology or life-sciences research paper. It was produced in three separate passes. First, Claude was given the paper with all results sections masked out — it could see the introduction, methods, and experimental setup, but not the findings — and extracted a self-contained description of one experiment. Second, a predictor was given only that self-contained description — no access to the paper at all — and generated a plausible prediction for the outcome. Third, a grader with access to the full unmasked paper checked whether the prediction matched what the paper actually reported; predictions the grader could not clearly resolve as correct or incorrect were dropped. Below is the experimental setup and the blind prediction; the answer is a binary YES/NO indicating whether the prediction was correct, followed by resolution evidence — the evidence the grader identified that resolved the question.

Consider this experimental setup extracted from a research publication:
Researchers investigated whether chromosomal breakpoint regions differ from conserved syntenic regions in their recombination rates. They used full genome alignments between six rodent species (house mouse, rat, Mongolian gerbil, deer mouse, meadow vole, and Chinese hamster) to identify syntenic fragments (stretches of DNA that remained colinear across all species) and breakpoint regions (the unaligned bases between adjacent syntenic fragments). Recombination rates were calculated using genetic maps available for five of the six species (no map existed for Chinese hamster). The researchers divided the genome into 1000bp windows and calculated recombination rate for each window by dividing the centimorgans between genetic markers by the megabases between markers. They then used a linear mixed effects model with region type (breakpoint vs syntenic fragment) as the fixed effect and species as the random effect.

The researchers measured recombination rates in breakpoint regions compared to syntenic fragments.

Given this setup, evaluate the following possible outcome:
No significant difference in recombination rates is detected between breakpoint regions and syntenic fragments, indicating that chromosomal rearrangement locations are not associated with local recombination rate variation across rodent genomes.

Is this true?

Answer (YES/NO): NO